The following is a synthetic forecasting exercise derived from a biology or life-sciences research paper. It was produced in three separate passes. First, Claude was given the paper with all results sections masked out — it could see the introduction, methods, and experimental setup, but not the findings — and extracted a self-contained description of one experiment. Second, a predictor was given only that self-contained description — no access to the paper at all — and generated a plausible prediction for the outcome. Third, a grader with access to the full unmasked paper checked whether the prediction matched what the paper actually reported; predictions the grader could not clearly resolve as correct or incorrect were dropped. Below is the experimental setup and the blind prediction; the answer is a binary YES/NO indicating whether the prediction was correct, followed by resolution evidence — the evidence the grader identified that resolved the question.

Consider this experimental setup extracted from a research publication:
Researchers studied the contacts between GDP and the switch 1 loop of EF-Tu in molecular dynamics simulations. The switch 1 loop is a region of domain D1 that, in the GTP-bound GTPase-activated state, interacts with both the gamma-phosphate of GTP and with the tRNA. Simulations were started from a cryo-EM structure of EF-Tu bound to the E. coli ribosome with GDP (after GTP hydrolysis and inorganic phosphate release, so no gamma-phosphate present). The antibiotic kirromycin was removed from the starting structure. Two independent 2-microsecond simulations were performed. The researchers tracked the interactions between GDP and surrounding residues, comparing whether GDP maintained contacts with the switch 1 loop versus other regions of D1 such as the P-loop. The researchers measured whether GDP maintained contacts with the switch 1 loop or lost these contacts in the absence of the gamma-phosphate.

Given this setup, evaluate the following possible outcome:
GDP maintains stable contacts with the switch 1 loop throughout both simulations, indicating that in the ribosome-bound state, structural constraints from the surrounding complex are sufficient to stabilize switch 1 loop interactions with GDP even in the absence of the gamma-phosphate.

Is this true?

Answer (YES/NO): NO